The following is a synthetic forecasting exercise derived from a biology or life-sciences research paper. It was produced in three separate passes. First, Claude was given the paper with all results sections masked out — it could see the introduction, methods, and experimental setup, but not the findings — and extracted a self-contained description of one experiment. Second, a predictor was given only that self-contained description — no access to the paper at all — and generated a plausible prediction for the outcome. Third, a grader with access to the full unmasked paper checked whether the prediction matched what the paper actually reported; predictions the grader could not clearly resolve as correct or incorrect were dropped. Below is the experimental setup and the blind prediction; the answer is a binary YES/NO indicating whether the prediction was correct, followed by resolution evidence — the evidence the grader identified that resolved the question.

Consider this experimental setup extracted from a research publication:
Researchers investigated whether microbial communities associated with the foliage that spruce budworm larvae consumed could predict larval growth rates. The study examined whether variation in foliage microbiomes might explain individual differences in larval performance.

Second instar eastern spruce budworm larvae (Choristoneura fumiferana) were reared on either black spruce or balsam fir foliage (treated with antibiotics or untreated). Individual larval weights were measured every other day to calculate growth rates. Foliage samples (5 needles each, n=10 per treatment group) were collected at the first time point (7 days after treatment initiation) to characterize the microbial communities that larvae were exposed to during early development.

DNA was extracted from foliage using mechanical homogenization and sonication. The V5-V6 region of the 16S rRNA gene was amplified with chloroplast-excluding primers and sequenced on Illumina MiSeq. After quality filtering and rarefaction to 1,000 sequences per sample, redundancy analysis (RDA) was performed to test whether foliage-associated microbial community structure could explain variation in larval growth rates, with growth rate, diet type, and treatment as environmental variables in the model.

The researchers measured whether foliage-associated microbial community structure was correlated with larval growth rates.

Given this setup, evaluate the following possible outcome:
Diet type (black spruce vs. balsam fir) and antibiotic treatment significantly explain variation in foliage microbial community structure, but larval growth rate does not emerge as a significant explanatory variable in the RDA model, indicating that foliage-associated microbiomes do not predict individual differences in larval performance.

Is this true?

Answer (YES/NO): NO